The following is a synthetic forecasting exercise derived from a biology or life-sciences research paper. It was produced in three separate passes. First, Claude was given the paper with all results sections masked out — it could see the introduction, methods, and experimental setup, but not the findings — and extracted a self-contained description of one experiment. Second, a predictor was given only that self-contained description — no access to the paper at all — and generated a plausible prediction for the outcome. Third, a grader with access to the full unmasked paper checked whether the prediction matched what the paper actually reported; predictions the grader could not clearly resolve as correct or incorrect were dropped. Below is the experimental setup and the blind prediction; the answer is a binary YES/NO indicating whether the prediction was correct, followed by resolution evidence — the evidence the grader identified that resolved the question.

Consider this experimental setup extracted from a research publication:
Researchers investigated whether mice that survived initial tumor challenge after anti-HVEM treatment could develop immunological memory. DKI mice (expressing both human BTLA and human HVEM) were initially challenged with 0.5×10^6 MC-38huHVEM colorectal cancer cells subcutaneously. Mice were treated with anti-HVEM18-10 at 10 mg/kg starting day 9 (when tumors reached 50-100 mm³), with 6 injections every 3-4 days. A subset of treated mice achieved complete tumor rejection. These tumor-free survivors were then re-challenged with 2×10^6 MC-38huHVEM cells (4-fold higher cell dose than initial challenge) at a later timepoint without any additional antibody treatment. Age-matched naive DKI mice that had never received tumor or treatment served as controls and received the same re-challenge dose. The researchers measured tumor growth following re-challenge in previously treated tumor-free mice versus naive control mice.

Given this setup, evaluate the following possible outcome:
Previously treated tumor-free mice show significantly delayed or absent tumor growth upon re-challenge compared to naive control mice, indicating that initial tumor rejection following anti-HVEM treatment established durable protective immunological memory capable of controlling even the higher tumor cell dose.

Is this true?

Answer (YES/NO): YES